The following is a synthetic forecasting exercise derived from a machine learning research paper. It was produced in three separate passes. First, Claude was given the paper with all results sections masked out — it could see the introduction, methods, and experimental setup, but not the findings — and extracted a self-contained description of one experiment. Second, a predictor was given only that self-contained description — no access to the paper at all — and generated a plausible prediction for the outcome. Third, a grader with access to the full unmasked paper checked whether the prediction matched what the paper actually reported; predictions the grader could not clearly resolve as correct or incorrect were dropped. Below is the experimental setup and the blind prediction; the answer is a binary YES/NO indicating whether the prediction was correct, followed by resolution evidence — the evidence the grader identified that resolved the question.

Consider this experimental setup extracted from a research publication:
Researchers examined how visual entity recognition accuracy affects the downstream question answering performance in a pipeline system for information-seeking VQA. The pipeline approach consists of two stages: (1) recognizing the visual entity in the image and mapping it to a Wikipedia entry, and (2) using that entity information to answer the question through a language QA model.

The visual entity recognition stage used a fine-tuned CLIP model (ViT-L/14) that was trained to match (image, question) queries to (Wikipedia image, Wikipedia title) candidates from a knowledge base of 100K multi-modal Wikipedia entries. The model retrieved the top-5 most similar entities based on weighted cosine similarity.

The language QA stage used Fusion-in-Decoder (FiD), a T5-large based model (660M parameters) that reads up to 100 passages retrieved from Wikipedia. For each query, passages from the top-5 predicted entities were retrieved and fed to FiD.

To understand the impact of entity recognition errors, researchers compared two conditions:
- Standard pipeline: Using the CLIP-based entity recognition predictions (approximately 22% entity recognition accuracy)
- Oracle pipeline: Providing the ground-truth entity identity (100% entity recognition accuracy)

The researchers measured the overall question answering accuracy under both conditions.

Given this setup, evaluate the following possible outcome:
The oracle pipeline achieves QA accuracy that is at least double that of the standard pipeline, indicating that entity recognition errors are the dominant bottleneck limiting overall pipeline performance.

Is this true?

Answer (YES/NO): YES